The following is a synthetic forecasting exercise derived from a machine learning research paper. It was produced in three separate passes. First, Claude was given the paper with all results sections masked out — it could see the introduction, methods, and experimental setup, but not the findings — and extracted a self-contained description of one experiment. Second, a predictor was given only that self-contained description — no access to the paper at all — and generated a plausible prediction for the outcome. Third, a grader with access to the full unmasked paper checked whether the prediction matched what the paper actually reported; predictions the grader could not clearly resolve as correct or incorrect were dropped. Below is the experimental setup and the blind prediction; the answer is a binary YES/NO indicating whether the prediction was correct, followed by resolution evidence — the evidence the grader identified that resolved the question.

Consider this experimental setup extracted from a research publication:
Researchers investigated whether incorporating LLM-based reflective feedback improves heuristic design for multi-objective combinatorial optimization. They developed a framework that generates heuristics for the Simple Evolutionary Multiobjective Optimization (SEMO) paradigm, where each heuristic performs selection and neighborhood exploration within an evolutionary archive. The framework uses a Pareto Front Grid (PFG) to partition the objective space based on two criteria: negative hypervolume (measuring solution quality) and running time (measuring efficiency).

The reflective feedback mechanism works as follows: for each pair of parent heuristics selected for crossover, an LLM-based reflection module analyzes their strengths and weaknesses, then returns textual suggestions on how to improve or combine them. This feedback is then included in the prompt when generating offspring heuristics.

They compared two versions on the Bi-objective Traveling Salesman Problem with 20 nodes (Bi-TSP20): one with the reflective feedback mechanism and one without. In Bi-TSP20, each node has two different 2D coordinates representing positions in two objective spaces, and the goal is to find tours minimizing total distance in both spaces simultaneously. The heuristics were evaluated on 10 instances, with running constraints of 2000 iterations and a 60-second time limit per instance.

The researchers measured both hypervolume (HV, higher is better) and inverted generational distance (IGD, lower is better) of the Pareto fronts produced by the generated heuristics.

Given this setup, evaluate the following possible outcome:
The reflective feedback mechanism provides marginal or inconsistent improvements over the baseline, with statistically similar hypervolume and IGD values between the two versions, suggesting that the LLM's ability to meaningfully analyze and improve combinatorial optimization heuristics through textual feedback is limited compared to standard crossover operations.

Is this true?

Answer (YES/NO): NO